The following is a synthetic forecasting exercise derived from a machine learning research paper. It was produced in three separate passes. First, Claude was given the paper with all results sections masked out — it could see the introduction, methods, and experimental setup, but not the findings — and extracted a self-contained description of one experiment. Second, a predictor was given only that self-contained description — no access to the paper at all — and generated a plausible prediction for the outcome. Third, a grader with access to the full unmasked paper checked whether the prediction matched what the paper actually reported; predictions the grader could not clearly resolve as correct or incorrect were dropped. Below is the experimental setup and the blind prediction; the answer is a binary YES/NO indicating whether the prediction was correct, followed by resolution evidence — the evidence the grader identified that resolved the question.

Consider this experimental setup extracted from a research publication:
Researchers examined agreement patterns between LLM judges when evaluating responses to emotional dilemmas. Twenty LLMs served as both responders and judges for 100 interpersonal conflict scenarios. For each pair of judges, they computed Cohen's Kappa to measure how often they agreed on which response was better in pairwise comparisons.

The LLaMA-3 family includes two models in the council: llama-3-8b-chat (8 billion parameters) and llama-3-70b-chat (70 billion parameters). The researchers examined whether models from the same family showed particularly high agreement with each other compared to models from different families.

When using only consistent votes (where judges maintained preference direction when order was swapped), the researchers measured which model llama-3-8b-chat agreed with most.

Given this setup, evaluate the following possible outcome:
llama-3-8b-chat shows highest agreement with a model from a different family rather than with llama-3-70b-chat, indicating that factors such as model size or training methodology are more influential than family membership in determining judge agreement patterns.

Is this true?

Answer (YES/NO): NO